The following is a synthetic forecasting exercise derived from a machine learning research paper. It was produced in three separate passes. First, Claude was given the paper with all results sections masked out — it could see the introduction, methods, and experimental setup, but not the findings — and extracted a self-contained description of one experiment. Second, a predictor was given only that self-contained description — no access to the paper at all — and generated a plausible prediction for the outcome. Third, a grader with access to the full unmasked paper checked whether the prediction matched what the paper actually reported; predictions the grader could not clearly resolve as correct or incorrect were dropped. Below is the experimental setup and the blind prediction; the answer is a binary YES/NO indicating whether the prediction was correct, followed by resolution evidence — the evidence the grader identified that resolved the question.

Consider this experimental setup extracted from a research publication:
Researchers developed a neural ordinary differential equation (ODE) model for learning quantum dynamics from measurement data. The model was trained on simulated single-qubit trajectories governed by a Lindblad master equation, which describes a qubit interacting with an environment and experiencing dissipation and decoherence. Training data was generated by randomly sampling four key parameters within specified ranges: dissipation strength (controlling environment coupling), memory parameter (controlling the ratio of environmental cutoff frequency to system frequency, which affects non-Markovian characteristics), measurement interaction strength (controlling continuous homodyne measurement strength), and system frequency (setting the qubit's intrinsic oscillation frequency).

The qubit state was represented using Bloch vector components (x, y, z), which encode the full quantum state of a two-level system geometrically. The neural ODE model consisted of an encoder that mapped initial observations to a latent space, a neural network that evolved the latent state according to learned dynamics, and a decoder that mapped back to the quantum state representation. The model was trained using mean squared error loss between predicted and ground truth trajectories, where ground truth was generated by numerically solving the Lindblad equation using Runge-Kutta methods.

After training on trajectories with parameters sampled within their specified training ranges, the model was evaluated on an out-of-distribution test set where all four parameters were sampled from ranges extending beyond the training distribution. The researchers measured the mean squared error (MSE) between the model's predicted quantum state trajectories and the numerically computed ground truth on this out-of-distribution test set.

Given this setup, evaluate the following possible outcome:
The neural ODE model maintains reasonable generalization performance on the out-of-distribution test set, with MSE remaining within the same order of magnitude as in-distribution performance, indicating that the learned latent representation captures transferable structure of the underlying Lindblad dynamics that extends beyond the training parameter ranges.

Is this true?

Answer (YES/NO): NO